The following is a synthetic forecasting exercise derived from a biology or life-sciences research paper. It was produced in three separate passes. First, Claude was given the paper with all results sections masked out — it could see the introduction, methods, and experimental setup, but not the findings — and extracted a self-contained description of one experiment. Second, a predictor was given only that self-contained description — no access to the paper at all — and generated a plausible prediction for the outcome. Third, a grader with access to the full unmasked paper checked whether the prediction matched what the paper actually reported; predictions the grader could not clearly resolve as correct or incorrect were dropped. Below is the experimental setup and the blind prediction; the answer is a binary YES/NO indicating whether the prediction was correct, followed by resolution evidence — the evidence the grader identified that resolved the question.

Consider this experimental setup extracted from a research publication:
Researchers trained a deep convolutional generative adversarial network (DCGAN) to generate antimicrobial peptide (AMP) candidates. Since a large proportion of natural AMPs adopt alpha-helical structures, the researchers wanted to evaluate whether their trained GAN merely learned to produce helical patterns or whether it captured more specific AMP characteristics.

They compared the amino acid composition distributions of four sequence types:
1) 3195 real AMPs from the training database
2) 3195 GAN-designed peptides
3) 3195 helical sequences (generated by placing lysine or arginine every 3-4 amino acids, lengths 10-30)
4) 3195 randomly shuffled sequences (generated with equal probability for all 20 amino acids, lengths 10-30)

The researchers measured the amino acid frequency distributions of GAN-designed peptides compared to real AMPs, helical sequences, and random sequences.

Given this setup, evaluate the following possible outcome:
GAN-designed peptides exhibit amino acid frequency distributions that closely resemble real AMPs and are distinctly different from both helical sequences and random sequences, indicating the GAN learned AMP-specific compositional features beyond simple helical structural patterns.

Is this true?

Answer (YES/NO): YES